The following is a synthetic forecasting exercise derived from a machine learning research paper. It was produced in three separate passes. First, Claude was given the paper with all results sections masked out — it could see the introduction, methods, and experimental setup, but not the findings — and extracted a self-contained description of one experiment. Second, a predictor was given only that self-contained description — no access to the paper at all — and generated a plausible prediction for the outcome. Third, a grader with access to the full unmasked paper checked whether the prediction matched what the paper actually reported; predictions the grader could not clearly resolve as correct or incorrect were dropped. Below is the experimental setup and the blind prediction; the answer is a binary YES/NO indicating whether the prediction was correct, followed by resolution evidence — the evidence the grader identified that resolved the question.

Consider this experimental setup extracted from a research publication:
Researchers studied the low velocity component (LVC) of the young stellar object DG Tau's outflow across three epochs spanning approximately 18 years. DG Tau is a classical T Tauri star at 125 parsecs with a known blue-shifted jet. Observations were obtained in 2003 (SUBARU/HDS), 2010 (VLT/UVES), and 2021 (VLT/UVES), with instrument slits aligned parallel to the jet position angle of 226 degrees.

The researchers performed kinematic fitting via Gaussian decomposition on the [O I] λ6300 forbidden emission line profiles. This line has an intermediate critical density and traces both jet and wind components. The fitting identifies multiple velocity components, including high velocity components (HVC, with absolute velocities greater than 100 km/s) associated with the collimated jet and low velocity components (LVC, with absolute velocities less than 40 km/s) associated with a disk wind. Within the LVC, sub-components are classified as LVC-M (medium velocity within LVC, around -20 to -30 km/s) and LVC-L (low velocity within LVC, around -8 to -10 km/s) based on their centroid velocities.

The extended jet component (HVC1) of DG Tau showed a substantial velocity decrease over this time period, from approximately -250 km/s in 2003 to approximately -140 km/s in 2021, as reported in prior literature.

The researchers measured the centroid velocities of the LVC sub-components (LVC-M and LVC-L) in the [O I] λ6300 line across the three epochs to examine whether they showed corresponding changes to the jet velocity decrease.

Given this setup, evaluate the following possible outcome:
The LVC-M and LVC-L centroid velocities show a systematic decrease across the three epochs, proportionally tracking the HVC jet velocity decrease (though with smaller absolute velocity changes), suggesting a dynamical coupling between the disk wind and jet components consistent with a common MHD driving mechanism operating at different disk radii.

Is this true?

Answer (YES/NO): NO